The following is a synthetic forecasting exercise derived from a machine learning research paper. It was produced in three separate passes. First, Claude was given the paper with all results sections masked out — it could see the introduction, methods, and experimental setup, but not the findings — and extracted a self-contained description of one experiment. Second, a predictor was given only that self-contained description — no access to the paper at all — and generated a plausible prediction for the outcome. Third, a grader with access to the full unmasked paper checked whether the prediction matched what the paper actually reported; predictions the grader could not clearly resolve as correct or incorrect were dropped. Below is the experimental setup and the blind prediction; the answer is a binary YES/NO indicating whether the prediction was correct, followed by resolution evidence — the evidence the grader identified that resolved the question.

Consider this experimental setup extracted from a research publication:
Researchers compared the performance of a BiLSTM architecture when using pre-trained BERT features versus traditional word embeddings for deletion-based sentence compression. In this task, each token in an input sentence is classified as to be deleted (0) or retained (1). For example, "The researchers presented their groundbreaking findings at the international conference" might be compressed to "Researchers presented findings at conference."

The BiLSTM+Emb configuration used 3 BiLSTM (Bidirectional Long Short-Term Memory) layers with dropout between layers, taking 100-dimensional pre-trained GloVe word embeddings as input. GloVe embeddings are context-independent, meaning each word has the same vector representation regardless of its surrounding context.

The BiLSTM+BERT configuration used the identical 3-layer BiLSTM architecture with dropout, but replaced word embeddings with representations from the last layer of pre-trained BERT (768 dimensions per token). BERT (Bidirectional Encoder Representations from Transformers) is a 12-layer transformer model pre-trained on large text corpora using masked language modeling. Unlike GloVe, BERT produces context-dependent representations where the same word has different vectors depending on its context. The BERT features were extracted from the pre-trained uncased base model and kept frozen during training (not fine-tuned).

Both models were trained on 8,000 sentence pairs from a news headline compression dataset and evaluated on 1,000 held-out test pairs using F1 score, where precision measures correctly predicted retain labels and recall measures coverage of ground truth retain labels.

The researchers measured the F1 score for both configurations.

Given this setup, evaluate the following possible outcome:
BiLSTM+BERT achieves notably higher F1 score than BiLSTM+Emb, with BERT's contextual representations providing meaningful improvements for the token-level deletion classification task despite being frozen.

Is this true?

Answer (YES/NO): YES